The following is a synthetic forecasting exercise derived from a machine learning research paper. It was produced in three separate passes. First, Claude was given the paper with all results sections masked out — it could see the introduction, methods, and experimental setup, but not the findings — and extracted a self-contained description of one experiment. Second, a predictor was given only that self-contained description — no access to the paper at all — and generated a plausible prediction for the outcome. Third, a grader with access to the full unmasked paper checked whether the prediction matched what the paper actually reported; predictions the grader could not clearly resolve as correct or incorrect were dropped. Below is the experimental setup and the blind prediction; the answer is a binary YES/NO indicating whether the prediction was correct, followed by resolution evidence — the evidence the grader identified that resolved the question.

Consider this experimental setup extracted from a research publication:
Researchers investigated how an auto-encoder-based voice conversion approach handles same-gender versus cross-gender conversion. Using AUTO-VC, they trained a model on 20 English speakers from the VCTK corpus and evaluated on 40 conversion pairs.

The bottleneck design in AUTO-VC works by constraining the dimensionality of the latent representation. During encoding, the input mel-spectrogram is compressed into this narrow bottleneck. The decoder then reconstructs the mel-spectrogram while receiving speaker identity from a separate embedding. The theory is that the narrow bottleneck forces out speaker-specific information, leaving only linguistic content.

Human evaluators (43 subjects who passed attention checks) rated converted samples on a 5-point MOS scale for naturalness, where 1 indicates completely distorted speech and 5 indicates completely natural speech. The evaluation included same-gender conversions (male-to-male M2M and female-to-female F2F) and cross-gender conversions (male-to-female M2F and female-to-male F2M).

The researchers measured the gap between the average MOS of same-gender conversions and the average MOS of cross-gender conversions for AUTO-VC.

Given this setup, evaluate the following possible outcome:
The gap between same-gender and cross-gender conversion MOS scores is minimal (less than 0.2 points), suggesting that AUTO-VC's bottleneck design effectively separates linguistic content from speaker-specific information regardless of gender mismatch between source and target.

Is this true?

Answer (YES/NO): NO